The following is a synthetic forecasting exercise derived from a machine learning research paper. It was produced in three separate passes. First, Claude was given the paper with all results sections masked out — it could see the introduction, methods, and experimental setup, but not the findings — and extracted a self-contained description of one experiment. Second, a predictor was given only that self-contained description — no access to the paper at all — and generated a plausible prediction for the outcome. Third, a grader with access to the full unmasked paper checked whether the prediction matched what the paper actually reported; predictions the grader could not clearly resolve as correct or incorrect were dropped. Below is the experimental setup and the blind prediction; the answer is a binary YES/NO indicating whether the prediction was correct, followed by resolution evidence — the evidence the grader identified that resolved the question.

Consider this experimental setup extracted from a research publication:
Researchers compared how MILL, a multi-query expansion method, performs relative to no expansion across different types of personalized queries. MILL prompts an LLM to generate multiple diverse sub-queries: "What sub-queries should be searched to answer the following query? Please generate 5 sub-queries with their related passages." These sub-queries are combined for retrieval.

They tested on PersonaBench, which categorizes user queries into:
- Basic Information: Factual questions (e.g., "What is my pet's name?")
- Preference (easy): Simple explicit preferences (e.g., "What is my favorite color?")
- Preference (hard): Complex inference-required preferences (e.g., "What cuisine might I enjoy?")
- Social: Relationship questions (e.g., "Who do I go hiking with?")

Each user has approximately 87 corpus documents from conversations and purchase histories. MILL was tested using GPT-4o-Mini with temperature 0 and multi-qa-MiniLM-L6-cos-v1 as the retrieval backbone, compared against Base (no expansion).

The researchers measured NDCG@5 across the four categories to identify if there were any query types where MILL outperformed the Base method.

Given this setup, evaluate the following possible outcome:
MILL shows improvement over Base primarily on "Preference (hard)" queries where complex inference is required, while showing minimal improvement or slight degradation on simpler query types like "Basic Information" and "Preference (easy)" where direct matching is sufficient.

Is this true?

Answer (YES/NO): YES